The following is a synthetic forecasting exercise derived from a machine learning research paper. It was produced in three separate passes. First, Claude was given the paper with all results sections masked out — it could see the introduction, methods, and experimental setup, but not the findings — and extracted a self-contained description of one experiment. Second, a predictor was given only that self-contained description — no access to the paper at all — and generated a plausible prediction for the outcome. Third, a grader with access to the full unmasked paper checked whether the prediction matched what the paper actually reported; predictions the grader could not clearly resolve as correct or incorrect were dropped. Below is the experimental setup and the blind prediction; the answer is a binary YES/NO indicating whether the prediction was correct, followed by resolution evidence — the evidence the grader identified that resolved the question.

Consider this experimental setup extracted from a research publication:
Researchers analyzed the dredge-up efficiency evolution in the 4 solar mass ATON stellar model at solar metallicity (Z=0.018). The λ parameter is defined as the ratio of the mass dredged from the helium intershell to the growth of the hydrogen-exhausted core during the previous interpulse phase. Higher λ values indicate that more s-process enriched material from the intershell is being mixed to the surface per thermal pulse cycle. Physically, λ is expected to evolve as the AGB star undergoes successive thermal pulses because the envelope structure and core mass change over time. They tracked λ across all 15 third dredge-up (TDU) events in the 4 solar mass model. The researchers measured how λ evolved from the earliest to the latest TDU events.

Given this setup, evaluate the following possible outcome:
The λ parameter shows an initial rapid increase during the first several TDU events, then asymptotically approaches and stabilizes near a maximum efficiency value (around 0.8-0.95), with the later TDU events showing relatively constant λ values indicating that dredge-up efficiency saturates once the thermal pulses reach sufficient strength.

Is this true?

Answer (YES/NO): NO